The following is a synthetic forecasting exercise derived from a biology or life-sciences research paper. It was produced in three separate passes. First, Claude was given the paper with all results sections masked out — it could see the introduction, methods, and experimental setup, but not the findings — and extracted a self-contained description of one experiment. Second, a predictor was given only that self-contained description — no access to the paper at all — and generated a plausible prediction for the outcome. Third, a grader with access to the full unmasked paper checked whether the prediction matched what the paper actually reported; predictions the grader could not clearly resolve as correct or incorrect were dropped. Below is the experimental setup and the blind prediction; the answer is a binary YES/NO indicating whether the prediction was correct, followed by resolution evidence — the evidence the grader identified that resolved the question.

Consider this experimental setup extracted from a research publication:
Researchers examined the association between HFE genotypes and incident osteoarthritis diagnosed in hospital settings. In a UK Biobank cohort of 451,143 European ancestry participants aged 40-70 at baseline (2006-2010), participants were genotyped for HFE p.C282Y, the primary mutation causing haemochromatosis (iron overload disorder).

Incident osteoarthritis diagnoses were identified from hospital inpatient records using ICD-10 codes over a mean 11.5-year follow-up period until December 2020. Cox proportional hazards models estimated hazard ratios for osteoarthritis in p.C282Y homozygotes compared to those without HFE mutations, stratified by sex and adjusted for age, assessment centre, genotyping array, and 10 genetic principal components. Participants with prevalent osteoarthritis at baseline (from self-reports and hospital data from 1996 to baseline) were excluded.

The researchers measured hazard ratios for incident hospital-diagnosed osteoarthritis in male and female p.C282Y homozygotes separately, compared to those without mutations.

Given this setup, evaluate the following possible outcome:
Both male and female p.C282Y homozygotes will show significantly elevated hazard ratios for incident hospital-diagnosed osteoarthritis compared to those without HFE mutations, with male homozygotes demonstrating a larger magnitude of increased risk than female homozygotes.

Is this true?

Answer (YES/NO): YES